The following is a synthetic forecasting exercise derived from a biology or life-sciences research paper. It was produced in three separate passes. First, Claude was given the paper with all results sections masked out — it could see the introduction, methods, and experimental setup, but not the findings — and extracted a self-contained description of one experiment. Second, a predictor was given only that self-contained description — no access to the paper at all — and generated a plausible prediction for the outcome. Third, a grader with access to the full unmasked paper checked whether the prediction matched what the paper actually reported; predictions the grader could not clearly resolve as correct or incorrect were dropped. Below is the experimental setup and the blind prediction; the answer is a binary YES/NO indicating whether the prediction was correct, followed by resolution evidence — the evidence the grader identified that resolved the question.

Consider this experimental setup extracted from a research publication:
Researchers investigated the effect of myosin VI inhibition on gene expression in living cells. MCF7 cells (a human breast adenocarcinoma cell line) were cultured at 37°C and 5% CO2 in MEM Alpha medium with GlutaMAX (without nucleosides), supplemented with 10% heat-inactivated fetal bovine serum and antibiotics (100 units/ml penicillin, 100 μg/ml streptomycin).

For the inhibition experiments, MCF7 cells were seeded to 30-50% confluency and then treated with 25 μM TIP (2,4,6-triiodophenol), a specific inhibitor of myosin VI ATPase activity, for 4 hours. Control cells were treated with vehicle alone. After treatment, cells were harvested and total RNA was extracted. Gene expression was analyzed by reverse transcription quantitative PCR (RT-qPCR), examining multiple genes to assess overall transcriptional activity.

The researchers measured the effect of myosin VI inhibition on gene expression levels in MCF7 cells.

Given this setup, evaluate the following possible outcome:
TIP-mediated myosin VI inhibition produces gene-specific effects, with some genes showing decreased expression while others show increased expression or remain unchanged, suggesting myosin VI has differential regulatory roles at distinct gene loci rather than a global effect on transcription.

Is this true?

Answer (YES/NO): NO